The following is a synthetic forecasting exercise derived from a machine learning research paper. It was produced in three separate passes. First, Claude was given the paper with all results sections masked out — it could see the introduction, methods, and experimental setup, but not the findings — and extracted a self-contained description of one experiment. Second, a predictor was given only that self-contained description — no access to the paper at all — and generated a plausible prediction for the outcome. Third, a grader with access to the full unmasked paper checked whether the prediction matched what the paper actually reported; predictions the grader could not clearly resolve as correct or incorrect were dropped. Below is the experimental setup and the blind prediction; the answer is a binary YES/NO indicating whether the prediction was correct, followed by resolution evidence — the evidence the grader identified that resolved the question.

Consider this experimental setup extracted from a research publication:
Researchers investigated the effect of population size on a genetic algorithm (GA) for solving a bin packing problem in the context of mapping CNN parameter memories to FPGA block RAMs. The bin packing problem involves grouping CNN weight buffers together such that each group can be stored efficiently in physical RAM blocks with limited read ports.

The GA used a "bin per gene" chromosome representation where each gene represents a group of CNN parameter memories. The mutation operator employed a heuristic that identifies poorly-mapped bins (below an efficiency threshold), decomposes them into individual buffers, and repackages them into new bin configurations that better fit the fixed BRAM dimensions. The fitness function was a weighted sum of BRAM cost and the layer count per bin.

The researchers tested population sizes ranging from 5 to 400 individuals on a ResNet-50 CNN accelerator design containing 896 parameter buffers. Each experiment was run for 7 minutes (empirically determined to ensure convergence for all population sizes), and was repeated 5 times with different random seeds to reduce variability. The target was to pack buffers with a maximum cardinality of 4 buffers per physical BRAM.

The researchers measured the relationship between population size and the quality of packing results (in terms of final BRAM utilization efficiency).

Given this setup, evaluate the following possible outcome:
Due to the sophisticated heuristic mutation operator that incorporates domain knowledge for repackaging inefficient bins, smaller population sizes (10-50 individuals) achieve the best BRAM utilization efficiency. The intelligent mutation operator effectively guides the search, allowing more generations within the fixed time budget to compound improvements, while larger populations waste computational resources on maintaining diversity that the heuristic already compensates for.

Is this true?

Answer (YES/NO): NO